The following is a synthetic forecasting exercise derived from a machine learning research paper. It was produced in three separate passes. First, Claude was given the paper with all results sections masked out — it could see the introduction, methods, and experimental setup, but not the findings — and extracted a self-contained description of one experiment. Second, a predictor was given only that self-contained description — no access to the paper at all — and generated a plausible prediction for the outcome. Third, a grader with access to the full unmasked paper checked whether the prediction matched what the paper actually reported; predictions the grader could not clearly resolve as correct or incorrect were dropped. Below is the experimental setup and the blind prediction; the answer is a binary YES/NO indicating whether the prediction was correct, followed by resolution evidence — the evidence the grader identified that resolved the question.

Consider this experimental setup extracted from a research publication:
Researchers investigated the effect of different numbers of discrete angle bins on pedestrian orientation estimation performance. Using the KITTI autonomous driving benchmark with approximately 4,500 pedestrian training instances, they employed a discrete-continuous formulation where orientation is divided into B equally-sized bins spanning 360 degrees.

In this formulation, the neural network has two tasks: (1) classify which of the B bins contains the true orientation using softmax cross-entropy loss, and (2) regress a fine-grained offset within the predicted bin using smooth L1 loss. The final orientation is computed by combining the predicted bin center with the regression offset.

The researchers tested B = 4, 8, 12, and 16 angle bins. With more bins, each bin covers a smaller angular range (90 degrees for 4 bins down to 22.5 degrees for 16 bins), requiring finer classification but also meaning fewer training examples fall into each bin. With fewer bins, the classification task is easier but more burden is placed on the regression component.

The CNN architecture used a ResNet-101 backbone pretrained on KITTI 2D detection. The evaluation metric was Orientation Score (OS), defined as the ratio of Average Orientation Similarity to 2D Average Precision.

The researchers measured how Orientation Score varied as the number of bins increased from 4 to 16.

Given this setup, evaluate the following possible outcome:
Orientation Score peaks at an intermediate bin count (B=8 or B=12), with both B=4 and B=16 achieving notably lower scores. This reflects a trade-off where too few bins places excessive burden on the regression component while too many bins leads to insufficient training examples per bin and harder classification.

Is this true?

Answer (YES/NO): NO